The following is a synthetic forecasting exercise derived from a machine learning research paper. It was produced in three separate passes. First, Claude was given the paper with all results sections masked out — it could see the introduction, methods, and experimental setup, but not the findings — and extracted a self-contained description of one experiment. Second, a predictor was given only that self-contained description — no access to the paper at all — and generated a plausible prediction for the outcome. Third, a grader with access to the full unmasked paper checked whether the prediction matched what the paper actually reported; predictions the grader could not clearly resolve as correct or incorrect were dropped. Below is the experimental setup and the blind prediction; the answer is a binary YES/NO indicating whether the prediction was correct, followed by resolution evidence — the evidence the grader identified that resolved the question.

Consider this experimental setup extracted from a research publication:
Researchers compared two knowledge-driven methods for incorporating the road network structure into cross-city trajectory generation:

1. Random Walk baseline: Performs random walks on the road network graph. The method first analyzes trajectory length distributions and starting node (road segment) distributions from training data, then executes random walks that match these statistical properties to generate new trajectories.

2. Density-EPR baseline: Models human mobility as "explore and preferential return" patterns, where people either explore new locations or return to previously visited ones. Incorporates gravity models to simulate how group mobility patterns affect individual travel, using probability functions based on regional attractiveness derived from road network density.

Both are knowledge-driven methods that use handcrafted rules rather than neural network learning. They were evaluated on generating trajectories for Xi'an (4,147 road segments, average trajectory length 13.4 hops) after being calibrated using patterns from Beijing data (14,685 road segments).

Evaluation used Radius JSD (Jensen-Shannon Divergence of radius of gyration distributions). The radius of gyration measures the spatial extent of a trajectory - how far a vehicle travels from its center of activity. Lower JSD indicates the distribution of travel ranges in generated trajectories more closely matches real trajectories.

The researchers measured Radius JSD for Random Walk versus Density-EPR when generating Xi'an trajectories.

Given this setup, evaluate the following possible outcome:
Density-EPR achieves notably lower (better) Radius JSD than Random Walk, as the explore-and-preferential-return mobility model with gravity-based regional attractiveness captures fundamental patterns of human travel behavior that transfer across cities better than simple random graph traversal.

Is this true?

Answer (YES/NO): NO